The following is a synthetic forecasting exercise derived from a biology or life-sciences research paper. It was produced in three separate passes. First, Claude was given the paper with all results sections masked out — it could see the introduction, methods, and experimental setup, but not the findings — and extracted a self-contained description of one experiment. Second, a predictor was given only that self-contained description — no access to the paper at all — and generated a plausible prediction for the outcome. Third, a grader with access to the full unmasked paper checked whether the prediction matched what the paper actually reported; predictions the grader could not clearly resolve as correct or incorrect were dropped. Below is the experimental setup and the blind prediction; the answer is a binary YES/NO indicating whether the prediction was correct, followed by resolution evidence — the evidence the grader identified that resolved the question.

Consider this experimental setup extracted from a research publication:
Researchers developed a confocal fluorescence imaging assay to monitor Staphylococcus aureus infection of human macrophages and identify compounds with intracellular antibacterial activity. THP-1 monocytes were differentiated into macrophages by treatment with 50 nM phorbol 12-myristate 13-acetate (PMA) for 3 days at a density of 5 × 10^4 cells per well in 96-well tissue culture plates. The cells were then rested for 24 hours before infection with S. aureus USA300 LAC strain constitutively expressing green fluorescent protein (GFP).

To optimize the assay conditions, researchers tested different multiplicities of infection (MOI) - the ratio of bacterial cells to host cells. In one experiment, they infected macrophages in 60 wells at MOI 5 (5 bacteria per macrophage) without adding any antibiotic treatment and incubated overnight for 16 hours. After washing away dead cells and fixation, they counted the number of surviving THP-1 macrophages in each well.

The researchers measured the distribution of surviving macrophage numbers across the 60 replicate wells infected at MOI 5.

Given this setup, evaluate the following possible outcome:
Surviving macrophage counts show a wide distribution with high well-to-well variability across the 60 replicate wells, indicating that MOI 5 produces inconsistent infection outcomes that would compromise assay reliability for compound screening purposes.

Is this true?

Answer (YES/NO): YES